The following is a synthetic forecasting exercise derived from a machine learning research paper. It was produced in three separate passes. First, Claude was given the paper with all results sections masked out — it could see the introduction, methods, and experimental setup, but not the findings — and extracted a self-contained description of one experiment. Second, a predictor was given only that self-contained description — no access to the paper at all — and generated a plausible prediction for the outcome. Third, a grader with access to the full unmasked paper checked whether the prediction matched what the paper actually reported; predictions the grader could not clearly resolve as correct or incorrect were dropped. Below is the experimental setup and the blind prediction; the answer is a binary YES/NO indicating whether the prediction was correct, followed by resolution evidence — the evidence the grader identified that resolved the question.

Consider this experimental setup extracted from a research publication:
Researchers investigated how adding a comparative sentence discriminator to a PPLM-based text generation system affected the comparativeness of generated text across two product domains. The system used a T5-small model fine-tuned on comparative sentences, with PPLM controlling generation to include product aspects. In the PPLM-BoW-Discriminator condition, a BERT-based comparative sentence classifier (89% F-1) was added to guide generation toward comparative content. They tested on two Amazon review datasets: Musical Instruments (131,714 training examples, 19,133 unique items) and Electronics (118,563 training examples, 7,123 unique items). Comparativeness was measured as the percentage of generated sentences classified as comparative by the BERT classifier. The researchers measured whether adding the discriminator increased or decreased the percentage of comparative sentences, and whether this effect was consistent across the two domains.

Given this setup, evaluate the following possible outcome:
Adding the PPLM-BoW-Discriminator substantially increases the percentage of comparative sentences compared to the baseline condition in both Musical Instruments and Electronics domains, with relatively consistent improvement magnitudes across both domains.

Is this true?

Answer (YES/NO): NO